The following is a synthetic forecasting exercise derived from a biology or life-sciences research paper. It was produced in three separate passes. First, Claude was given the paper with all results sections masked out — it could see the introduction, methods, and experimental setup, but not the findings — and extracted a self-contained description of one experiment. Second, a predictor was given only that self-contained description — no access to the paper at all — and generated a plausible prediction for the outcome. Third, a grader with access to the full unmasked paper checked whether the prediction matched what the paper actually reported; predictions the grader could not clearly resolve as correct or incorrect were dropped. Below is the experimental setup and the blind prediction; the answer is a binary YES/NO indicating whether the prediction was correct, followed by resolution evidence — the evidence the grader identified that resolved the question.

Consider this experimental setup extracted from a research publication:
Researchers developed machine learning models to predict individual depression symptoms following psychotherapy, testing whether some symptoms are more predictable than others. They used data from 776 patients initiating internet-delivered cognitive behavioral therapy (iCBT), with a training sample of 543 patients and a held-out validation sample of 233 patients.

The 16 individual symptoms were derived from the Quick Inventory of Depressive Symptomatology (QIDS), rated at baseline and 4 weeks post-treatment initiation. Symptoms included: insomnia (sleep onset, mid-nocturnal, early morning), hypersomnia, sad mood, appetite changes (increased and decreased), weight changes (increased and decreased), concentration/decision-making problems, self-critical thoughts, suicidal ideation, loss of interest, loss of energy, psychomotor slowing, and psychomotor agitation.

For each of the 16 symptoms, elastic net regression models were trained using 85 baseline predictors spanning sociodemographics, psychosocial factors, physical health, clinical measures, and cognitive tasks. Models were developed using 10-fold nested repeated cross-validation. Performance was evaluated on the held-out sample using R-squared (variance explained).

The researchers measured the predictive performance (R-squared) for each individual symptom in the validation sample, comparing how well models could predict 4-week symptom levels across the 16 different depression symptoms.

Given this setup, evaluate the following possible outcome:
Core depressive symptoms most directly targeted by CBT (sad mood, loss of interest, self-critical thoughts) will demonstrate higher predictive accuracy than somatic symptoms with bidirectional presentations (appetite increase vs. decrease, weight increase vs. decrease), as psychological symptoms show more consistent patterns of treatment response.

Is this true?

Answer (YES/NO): NO